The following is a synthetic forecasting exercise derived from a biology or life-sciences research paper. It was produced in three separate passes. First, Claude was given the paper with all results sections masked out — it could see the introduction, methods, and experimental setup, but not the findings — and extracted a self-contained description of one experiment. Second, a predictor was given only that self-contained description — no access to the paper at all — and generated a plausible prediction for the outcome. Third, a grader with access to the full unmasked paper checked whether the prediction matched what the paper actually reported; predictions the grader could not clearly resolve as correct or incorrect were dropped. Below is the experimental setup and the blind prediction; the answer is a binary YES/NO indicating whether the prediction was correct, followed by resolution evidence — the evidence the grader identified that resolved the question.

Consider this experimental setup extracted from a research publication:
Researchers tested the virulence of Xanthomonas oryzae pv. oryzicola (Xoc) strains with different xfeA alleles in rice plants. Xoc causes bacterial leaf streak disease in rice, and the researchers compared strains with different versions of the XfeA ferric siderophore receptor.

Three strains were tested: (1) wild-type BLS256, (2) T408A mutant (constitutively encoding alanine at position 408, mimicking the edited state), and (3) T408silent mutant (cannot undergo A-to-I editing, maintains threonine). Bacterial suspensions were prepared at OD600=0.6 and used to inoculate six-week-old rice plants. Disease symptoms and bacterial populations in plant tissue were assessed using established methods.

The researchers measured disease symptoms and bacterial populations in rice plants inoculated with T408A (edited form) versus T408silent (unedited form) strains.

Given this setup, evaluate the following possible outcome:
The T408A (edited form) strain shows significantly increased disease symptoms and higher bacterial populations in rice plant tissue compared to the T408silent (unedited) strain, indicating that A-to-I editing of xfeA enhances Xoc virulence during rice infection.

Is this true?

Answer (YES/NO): YES